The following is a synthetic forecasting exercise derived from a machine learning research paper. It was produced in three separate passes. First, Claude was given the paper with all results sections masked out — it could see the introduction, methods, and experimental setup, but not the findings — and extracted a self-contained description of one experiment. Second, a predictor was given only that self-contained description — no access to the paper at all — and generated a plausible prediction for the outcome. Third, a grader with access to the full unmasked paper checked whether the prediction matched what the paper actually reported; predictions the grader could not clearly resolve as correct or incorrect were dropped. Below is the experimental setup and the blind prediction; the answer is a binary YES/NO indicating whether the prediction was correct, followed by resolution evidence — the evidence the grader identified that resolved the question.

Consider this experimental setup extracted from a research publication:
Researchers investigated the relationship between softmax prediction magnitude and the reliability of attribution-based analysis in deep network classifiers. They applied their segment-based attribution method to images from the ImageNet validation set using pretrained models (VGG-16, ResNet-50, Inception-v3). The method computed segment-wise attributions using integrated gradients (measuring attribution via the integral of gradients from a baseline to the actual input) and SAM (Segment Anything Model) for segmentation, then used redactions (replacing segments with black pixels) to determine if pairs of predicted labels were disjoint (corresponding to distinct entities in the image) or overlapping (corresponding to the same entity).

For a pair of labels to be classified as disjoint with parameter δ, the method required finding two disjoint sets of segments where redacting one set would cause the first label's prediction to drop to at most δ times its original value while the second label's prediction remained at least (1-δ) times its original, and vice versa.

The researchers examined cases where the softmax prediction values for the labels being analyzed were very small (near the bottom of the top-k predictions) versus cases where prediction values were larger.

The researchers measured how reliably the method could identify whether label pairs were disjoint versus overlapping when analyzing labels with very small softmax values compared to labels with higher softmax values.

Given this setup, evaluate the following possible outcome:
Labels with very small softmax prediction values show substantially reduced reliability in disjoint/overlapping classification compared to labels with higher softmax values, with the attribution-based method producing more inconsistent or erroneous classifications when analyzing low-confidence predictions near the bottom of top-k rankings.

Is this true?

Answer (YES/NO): YES